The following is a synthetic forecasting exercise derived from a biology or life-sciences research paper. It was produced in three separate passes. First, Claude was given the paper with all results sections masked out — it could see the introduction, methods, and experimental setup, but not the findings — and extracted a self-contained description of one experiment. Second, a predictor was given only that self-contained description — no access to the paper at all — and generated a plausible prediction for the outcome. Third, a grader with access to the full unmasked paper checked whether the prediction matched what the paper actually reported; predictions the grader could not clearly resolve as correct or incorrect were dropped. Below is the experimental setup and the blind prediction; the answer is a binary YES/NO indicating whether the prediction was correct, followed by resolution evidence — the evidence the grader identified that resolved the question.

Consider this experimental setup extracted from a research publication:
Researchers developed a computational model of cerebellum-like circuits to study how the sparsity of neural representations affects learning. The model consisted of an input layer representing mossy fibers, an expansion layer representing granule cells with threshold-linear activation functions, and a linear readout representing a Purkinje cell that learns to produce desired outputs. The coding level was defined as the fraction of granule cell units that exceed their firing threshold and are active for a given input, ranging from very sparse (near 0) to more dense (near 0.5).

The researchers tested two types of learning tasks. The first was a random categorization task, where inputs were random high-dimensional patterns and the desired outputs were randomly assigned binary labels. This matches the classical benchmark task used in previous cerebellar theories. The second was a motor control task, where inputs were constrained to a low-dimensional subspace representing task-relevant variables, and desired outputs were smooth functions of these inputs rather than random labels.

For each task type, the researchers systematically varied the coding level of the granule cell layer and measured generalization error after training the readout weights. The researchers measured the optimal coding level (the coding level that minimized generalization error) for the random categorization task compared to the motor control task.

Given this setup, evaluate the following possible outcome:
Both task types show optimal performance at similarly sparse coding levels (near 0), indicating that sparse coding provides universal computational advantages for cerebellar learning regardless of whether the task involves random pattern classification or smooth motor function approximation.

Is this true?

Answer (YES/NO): NO